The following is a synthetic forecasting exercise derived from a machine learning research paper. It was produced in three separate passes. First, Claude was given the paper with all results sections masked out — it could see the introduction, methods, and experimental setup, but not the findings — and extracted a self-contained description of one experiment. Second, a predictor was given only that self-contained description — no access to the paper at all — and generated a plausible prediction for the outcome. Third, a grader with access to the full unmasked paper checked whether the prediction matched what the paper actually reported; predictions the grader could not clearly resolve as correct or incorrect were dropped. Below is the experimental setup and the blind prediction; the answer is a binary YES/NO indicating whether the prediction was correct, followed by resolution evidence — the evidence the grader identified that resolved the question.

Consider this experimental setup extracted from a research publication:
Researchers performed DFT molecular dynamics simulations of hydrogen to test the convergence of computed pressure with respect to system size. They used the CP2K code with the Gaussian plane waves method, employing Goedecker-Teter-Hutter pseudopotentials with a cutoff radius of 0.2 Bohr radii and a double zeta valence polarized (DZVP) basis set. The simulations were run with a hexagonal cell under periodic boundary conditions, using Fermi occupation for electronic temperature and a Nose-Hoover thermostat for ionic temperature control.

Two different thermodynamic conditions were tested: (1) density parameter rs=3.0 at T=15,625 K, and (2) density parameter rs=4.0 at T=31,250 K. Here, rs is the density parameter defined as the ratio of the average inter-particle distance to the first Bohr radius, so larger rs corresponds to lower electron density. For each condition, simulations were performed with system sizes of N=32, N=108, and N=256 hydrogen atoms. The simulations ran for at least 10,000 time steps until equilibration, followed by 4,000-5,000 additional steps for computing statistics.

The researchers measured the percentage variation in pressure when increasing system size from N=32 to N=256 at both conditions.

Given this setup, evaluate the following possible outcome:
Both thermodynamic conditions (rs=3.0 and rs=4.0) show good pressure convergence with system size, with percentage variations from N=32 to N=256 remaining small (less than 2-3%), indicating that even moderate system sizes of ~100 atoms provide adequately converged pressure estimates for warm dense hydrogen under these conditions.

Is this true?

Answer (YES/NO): NO